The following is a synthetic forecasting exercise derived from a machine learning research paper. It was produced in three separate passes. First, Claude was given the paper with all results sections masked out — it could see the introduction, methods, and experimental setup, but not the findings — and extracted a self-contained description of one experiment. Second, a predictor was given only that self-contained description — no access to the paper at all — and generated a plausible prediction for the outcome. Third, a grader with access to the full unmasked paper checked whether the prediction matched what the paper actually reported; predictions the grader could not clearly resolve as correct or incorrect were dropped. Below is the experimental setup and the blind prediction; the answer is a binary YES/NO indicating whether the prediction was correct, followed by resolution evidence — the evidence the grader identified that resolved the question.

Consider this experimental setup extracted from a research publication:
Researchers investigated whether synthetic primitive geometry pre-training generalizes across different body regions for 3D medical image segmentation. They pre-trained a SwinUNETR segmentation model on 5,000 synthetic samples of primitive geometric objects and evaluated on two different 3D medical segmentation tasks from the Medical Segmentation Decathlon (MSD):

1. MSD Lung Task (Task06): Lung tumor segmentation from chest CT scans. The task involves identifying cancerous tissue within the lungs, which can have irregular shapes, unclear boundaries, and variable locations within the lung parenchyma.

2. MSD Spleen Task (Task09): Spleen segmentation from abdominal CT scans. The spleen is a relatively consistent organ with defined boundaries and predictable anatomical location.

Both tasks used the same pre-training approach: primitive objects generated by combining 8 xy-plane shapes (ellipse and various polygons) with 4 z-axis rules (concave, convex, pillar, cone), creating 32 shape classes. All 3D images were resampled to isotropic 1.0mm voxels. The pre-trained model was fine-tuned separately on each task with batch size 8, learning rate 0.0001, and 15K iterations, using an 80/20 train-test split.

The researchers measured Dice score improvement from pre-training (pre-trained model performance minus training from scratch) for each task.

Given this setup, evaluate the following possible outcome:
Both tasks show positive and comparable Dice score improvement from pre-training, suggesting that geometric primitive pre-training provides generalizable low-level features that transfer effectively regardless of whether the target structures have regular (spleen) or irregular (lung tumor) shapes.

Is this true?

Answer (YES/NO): NO